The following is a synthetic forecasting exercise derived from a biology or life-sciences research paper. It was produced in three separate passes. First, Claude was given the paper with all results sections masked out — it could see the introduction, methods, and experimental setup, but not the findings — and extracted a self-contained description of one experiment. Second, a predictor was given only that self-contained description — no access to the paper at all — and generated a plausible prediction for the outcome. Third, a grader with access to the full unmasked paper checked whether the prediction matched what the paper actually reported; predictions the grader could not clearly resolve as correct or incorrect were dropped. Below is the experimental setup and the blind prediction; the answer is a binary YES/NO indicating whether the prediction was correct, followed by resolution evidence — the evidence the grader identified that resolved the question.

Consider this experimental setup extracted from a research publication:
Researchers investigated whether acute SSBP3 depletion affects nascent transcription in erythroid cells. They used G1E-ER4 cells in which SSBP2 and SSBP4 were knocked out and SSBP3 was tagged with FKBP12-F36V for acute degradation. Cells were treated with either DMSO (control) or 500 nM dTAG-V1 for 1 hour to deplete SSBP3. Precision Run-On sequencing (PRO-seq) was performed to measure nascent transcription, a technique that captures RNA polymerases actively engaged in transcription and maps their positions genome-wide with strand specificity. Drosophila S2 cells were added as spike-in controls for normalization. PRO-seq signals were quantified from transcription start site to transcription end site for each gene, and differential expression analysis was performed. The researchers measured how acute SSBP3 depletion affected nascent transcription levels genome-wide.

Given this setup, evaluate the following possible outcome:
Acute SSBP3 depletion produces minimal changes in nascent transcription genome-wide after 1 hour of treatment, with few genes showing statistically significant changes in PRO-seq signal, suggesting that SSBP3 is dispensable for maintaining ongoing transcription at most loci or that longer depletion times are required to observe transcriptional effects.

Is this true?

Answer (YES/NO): NO